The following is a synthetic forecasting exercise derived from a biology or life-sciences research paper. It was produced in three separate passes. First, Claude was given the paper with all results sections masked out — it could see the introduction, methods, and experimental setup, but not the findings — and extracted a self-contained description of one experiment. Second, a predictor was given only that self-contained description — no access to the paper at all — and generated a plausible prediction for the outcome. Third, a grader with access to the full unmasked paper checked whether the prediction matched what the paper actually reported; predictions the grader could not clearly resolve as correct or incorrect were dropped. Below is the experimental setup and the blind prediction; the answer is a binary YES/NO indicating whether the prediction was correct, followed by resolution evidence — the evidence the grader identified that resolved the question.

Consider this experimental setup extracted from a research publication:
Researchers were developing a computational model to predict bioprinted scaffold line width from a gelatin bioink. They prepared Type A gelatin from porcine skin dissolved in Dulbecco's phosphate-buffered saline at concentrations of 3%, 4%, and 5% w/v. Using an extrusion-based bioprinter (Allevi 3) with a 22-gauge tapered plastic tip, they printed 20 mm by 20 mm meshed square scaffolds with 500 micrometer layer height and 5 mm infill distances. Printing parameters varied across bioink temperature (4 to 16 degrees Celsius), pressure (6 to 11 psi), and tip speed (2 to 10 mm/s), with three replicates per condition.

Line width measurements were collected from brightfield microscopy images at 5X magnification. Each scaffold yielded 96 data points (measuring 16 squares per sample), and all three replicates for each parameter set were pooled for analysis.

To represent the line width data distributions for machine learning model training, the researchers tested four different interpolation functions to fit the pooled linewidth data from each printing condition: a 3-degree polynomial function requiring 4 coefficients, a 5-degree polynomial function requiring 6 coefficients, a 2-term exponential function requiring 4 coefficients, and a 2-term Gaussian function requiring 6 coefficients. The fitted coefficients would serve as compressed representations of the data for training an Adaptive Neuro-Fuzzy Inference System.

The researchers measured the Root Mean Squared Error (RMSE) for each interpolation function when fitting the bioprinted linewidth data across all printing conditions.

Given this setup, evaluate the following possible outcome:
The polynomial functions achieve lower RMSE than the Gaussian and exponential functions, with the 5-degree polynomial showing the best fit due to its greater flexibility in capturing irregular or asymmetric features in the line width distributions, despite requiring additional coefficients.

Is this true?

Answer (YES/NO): NO